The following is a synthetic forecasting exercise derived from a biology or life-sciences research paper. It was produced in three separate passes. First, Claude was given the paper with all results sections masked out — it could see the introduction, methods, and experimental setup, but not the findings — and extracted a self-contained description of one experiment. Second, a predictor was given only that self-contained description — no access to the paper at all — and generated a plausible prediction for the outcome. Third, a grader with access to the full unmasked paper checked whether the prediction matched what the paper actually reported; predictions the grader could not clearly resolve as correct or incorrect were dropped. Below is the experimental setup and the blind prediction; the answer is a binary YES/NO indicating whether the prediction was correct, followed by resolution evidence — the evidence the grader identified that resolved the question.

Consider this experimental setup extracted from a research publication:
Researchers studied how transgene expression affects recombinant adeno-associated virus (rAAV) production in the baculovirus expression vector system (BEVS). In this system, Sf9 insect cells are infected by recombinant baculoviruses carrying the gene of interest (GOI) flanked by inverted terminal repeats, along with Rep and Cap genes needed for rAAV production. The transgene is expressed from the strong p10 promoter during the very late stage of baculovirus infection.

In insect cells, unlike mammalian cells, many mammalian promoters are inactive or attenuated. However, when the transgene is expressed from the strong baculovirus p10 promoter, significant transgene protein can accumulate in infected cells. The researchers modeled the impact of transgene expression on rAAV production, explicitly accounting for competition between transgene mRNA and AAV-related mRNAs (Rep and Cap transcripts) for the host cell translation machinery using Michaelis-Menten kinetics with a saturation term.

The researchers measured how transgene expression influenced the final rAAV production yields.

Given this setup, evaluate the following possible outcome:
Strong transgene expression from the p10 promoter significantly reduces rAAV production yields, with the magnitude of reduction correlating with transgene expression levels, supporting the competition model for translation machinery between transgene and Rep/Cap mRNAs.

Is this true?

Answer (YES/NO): YES